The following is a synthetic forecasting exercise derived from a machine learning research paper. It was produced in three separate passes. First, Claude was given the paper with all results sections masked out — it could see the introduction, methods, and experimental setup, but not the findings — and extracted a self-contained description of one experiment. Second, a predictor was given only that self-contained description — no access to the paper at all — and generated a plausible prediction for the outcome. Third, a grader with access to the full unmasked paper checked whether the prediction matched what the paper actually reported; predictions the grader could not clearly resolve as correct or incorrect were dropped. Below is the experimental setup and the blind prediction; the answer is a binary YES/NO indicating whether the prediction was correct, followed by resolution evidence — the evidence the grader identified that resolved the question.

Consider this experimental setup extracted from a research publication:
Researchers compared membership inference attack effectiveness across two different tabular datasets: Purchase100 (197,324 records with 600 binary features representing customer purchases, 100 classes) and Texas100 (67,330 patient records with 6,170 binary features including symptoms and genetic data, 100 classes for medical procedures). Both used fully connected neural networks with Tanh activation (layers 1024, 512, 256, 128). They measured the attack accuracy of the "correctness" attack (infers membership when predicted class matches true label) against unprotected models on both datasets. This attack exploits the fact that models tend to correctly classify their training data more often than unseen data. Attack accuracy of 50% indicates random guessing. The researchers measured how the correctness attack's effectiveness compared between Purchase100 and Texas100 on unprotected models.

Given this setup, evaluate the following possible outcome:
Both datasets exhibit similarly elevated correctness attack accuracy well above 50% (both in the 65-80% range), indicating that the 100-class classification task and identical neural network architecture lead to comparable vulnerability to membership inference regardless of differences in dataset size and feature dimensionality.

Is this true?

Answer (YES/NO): NO